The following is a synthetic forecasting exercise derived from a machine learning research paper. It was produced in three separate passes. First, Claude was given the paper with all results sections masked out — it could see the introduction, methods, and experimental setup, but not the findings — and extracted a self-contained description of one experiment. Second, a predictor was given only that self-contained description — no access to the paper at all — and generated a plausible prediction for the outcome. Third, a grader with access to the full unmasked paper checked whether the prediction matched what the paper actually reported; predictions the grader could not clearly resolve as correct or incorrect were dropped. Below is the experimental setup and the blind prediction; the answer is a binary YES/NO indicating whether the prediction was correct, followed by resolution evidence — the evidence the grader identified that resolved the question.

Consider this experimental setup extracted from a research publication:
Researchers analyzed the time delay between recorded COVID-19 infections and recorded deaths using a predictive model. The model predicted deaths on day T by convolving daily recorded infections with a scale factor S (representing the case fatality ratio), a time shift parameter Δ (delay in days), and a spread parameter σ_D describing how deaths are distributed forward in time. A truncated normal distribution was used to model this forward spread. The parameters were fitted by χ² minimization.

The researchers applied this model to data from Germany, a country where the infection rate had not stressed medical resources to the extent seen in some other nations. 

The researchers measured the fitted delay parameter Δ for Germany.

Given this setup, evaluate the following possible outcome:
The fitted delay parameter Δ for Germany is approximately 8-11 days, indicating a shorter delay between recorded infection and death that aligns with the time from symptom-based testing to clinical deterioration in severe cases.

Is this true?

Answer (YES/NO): NO